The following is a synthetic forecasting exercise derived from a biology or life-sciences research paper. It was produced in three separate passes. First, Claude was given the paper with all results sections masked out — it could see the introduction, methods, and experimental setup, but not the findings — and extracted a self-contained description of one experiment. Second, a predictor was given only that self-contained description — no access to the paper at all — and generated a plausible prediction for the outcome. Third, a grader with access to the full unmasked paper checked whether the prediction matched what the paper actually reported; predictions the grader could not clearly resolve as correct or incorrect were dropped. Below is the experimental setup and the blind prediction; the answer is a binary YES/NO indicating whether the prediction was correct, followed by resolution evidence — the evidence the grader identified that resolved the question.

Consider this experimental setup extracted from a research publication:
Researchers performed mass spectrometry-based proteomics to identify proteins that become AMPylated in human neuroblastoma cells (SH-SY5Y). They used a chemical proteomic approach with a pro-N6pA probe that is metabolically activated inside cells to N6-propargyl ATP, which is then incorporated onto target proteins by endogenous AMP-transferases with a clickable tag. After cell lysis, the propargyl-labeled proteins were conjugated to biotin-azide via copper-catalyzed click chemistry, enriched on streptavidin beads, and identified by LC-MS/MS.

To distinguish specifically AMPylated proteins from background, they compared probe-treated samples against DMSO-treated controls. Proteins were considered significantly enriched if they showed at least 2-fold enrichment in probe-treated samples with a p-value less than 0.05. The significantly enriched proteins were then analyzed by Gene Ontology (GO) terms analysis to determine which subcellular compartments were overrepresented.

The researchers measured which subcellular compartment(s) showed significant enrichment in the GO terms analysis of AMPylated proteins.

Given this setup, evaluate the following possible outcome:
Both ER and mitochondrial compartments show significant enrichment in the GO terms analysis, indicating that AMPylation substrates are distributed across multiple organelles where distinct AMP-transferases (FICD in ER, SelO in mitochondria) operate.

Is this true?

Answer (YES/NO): NO